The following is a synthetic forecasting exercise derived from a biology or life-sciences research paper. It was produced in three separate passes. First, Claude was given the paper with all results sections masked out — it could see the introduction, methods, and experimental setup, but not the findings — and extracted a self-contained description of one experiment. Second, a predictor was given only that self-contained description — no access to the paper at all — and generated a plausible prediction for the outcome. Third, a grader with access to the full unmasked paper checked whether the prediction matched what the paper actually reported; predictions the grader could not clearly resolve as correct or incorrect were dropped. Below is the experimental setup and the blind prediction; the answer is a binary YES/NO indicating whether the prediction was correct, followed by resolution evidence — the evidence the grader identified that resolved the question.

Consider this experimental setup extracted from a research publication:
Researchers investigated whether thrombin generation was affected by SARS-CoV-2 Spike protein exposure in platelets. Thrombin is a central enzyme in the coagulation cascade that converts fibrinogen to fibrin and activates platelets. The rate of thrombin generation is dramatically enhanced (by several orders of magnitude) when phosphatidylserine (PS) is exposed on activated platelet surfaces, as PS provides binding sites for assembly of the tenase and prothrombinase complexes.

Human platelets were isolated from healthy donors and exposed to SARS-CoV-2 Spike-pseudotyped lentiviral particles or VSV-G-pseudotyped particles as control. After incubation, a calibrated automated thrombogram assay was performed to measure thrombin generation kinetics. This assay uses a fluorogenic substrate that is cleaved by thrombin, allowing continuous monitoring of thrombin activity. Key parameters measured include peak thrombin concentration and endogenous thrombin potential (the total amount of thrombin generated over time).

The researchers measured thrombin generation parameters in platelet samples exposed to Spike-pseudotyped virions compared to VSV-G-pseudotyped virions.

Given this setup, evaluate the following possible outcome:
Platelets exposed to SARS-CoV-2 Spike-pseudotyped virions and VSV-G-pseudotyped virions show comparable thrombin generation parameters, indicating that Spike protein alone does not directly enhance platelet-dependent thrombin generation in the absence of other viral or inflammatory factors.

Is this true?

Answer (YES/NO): NO